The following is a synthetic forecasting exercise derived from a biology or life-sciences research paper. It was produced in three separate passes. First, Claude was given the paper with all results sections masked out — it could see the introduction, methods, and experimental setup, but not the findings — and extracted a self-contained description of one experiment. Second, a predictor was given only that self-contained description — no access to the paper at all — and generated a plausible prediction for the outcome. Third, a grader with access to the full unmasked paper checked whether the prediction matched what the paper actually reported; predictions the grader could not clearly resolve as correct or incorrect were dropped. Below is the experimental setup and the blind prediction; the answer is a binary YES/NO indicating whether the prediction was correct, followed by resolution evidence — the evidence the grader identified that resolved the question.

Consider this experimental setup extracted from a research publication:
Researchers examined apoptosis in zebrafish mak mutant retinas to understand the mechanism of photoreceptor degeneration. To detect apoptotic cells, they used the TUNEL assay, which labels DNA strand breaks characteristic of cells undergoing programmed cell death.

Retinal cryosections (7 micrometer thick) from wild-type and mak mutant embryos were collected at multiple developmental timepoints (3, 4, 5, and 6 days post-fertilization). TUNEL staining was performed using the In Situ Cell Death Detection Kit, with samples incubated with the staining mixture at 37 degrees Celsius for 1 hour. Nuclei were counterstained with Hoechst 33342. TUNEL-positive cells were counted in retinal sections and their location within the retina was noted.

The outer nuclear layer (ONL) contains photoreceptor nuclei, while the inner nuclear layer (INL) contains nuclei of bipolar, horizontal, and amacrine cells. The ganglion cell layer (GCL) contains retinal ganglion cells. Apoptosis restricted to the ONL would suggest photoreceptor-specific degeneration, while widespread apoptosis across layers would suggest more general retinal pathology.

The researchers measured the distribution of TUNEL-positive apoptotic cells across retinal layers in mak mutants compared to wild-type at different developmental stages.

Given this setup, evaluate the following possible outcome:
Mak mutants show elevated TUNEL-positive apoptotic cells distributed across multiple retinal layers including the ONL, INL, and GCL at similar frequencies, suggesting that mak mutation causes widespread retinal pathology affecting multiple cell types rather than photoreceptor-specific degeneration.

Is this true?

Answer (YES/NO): NO